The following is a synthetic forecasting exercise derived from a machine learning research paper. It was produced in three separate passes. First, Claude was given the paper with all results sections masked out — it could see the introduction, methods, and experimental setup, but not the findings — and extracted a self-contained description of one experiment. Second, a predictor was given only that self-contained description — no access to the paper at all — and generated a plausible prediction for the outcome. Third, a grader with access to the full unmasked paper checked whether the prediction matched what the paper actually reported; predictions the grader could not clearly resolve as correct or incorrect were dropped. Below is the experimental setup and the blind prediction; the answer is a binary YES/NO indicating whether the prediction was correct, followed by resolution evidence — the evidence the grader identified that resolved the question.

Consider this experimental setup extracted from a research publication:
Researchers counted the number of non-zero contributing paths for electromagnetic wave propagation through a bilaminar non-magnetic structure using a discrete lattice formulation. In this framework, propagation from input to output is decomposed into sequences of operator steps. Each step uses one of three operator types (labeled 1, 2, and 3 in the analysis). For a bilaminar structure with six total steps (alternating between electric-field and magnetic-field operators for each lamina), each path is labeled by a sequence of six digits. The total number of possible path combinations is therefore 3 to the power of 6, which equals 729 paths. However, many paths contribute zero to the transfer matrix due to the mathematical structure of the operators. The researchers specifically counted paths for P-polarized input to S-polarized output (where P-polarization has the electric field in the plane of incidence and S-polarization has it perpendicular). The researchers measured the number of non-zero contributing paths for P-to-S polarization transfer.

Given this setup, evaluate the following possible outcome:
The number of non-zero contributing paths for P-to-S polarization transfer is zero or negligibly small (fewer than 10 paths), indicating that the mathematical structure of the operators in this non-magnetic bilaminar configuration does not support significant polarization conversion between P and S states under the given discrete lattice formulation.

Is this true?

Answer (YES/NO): NO